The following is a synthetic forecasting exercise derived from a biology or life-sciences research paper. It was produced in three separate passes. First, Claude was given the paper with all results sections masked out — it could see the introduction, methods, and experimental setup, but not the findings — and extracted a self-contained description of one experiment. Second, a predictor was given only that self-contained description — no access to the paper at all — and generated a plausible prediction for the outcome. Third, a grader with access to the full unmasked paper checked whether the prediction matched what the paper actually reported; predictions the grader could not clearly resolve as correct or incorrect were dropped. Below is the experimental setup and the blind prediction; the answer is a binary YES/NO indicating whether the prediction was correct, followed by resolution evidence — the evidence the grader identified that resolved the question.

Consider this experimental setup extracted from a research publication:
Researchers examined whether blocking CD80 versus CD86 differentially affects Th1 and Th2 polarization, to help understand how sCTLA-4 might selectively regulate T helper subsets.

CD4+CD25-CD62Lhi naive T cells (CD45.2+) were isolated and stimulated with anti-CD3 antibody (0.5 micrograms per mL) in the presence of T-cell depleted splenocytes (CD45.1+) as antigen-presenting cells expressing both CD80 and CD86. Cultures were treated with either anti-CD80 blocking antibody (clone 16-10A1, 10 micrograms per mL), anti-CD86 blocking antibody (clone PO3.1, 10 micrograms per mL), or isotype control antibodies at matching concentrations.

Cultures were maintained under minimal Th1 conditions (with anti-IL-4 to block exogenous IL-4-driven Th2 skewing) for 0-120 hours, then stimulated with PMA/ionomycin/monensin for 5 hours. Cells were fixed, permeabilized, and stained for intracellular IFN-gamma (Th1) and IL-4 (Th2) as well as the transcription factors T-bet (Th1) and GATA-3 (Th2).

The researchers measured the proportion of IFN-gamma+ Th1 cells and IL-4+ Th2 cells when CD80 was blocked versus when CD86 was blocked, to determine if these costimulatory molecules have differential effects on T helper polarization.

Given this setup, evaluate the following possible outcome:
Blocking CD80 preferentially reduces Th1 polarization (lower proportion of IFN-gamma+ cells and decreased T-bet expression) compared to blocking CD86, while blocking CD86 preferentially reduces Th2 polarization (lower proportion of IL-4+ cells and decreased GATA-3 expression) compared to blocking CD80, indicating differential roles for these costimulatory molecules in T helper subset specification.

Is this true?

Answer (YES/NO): NO